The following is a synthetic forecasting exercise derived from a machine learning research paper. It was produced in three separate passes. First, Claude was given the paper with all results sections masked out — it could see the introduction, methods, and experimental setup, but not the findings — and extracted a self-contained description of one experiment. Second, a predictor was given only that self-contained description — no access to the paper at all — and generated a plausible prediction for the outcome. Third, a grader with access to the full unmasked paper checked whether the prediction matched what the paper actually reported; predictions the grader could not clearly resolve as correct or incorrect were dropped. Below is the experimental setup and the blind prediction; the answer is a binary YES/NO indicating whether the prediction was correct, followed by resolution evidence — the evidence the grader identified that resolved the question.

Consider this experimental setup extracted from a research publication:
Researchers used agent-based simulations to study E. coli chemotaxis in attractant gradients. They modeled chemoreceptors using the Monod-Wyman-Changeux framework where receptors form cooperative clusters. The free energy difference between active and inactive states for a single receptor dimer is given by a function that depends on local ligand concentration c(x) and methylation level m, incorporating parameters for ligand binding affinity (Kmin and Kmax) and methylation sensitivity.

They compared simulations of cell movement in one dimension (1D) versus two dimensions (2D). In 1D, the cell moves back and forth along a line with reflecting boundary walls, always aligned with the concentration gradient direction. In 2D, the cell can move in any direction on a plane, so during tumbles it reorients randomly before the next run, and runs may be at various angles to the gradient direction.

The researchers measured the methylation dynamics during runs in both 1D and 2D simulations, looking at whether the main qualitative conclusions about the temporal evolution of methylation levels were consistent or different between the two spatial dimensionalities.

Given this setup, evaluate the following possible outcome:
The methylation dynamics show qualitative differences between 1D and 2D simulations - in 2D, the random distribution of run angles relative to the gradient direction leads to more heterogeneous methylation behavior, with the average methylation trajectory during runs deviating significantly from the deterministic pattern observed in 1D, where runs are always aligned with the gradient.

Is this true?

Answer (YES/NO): NO